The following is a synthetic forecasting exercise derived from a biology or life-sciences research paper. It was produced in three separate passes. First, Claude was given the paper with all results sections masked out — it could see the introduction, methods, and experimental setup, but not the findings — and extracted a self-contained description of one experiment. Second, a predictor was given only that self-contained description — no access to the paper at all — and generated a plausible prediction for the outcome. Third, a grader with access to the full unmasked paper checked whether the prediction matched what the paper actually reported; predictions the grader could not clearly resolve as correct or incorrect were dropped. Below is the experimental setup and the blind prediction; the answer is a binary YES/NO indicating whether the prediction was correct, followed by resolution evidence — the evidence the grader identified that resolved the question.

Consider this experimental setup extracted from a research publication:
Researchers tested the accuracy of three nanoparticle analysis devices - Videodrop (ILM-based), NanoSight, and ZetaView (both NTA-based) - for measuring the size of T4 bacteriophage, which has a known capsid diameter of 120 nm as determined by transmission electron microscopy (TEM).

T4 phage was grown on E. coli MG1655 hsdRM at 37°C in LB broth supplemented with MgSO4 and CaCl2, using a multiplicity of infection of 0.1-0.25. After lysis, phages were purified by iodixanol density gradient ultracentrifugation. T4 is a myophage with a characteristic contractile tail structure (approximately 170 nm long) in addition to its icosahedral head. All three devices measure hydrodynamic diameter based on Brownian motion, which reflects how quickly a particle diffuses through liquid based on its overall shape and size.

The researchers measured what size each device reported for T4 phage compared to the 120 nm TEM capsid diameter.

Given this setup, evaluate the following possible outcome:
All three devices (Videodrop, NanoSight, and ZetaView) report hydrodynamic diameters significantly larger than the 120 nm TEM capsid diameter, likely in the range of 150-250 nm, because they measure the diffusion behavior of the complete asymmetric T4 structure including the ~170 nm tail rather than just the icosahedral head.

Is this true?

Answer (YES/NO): NO